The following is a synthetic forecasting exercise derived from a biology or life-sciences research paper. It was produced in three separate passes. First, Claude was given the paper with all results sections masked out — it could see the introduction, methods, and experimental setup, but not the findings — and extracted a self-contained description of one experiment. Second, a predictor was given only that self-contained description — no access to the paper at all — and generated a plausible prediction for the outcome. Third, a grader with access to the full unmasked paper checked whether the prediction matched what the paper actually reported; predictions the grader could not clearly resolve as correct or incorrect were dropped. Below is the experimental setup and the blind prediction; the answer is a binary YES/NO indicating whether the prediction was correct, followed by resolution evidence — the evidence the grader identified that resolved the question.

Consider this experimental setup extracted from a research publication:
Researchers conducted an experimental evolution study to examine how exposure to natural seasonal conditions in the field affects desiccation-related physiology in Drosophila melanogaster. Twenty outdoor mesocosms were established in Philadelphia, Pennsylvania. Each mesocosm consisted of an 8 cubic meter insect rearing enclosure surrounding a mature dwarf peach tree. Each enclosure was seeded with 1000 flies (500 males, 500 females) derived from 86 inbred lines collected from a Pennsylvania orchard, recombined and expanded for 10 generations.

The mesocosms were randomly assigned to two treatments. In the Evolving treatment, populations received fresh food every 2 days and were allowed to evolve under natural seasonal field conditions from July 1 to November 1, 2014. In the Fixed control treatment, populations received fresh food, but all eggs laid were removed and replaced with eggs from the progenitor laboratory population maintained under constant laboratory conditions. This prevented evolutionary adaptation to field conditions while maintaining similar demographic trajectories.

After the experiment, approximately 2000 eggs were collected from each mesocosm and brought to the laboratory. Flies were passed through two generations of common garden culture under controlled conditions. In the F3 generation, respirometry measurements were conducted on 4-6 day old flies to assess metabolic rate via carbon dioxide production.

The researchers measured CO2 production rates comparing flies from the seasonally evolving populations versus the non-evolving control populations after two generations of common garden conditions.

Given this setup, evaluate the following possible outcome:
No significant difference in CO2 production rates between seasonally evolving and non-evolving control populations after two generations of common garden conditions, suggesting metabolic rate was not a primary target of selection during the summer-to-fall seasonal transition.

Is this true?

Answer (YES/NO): YES